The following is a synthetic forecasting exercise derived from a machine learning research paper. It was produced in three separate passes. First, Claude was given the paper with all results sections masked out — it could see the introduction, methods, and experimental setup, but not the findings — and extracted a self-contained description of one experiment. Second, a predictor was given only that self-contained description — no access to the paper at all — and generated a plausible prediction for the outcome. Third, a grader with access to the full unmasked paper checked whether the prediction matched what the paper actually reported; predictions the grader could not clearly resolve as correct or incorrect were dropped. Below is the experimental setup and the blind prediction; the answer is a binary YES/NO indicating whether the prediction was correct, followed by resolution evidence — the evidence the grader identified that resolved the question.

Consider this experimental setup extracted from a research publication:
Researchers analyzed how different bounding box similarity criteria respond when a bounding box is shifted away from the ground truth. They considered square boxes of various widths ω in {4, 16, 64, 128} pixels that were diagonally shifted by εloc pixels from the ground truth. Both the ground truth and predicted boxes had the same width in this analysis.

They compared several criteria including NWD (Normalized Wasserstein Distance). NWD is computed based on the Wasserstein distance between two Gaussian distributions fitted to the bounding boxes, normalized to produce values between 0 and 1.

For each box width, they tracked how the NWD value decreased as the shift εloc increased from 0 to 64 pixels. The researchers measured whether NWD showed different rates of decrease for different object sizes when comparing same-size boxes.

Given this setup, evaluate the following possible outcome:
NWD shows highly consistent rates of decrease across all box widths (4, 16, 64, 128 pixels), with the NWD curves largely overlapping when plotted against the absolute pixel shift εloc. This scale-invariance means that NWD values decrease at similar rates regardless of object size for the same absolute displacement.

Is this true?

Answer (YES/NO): YES